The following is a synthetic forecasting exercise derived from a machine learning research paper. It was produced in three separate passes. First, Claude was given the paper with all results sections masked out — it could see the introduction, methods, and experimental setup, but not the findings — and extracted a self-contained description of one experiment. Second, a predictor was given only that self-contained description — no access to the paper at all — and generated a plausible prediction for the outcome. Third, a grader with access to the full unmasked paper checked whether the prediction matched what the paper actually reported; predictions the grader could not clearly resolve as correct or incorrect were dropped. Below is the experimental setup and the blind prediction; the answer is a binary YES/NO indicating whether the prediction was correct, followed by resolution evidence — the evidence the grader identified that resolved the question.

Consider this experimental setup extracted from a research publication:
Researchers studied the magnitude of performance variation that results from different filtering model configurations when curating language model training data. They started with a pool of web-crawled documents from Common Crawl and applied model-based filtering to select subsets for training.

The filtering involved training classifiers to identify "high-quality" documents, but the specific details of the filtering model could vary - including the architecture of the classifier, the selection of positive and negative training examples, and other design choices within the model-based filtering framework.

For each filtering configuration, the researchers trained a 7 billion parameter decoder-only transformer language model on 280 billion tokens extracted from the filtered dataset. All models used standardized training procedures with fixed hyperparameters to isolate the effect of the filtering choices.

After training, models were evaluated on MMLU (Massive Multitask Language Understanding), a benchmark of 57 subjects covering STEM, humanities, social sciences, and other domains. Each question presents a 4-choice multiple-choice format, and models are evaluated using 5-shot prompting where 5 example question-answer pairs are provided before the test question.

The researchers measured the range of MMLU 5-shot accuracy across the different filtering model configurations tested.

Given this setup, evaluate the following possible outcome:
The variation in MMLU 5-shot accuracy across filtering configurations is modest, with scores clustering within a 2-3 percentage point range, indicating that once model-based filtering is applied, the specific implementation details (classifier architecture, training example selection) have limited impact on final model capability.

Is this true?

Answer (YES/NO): NO